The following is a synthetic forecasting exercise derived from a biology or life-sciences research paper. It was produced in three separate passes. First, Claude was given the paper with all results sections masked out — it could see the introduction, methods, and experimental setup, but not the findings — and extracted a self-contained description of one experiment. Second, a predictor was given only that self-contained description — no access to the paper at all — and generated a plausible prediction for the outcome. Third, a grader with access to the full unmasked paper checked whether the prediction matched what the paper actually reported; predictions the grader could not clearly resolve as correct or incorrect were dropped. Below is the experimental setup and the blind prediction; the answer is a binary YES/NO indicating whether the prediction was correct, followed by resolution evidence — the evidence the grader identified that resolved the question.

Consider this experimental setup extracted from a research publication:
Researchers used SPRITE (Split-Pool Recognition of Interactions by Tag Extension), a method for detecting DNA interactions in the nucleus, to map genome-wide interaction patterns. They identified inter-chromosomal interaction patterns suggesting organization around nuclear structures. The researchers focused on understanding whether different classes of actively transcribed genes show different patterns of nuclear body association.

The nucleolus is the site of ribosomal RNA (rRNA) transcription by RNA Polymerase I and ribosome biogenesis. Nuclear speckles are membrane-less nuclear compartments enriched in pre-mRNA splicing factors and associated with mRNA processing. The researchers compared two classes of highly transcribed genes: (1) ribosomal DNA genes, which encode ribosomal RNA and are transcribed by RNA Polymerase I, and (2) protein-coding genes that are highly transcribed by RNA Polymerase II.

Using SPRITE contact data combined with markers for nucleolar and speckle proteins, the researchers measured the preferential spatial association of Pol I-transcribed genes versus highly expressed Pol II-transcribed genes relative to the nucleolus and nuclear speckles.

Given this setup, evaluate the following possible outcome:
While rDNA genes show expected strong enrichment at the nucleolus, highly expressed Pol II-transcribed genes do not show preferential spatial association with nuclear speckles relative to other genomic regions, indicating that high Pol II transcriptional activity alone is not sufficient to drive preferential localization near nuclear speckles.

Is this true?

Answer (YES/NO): NO